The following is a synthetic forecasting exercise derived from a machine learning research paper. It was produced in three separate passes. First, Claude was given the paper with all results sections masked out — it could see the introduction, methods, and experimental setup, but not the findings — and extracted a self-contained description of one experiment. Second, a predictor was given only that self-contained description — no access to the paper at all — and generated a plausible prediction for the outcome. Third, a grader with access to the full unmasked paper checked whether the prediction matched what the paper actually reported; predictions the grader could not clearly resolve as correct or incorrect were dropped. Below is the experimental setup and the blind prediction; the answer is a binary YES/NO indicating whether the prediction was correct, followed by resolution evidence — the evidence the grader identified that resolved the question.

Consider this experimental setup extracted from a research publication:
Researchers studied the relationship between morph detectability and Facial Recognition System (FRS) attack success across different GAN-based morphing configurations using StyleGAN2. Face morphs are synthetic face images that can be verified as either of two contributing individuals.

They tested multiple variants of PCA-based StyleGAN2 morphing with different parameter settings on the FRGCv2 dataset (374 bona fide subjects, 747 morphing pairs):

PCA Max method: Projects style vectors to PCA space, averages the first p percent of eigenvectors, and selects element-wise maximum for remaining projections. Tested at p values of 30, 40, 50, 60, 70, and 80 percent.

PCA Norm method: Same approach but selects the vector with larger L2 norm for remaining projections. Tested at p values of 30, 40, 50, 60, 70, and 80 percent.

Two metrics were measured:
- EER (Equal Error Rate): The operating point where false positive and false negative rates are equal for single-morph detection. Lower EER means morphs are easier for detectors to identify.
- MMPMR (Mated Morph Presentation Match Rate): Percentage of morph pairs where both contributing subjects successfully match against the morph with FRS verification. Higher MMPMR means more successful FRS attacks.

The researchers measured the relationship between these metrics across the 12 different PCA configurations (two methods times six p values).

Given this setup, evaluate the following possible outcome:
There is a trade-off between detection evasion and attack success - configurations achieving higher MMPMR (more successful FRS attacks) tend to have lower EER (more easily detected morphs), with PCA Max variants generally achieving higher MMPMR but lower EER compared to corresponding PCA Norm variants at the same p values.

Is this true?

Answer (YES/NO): NO